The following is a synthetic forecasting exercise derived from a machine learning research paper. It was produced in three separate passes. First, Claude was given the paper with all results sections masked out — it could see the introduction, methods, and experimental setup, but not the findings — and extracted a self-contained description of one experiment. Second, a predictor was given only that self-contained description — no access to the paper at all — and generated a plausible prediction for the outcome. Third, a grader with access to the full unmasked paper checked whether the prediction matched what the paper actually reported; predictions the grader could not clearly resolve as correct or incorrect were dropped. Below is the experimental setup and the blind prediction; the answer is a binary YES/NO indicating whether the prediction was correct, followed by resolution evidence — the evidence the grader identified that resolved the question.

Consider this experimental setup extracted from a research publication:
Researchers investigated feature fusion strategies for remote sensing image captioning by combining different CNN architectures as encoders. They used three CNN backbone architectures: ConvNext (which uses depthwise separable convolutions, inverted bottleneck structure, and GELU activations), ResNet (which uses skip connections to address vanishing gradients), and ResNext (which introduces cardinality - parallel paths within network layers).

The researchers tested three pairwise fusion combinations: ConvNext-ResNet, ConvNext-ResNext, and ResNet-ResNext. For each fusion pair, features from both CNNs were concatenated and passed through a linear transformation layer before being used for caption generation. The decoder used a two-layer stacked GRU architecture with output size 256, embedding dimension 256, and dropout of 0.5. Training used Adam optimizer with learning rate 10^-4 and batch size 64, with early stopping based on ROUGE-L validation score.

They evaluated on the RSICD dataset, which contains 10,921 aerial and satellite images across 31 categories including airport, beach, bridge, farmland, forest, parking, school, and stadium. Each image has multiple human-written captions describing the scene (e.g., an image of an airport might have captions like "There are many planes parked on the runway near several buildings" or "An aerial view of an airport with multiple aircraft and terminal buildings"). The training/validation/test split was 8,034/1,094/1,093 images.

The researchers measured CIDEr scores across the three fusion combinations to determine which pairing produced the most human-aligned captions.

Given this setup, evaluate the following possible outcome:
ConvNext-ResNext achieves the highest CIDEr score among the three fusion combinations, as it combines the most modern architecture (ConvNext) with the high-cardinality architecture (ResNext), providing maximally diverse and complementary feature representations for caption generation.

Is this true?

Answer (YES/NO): NO